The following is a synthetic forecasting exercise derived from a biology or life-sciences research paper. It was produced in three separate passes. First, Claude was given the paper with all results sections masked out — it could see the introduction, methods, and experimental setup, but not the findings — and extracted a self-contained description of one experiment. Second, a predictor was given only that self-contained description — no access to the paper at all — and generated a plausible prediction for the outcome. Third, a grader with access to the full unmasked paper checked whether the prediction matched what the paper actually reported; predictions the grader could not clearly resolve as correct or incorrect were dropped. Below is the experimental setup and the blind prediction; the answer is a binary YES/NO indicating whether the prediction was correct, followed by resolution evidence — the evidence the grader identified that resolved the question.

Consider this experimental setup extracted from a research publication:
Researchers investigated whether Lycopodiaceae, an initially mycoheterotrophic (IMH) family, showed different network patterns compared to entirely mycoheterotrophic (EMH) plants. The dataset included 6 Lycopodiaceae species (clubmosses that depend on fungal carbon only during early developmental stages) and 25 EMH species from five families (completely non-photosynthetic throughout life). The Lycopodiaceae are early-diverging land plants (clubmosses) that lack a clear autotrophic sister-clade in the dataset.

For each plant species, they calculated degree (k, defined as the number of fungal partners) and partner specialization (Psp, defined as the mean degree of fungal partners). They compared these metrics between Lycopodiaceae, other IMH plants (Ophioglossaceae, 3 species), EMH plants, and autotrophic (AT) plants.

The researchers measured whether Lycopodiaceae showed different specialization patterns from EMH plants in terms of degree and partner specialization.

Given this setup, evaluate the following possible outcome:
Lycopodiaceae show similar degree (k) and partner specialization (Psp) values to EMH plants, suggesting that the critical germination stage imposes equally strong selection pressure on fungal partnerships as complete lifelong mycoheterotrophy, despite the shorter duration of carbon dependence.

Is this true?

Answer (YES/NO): NO